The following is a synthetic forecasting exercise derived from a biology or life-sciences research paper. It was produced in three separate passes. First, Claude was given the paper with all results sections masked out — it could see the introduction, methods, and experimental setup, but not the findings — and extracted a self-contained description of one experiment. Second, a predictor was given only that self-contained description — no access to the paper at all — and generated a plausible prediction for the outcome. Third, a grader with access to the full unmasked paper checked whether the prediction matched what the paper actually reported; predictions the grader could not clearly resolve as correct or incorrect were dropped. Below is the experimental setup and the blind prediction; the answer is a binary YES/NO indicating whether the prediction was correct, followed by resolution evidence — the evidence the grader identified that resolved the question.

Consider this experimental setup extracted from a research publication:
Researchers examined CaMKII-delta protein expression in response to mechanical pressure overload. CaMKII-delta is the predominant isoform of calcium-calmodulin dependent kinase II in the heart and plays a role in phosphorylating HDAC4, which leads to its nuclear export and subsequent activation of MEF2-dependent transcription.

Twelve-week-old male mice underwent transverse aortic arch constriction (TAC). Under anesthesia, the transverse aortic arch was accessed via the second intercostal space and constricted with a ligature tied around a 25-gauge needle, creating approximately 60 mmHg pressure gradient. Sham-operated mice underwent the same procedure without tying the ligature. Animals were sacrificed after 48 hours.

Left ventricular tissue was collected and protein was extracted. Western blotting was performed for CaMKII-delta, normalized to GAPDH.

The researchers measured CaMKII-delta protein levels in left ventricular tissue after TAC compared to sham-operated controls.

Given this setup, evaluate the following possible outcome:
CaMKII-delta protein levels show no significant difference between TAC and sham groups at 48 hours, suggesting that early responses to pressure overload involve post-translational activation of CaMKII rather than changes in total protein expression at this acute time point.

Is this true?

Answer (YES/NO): NO